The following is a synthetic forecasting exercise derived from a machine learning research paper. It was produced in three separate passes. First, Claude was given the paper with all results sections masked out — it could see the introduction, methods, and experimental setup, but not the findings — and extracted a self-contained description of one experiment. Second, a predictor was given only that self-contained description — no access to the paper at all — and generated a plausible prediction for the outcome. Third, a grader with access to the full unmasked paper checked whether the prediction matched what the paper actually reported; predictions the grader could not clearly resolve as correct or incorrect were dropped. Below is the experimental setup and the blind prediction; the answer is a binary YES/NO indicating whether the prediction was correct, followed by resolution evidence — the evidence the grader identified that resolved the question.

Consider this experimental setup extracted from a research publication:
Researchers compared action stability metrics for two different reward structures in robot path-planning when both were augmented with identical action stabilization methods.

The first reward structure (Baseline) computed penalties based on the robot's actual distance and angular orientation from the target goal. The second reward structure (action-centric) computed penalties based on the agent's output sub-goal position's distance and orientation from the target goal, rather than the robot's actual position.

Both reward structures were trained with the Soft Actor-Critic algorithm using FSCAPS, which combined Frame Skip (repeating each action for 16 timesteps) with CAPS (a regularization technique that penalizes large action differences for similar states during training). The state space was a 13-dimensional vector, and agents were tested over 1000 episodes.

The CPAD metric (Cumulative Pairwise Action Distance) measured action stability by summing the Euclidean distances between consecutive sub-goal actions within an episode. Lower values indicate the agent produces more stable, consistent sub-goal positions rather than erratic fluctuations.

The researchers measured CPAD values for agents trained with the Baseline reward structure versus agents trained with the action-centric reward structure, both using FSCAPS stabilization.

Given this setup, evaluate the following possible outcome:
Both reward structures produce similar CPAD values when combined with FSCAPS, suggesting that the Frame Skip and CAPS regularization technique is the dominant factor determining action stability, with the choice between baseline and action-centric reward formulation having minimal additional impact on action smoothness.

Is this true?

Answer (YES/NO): NO